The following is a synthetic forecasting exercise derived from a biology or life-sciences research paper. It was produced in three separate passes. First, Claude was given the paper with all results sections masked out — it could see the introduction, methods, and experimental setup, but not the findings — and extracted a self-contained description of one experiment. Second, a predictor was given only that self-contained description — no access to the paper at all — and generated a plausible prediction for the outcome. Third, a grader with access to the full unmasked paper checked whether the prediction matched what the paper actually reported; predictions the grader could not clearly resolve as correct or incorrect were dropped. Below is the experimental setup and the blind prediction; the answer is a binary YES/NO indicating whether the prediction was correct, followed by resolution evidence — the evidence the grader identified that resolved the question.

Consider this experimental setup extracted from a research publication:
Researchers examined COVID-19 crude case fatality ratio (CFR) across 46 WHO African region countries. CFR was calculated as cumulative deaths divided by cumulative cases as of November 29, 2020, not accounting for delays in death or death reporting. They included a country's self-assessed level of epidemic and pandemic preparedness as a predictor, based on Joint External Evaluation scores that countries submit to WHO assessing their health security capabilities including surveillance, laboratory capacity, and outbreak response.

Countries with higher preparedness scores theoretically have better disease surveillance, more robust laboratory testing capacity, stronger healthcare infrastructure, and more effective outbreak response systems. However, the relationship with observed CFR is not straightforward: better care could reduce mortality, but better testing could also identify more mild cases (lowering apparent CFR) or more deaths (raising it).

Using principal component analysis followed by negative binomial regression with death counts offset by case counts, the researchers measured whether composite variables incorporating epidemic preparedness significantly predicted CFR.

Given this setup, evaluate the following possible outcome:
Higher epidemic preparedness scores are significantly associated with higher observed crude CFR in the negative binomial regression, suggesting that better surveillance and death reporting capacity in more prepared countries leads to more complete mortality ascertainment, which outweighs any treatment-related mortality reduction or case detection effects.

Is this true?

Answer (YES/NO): NO